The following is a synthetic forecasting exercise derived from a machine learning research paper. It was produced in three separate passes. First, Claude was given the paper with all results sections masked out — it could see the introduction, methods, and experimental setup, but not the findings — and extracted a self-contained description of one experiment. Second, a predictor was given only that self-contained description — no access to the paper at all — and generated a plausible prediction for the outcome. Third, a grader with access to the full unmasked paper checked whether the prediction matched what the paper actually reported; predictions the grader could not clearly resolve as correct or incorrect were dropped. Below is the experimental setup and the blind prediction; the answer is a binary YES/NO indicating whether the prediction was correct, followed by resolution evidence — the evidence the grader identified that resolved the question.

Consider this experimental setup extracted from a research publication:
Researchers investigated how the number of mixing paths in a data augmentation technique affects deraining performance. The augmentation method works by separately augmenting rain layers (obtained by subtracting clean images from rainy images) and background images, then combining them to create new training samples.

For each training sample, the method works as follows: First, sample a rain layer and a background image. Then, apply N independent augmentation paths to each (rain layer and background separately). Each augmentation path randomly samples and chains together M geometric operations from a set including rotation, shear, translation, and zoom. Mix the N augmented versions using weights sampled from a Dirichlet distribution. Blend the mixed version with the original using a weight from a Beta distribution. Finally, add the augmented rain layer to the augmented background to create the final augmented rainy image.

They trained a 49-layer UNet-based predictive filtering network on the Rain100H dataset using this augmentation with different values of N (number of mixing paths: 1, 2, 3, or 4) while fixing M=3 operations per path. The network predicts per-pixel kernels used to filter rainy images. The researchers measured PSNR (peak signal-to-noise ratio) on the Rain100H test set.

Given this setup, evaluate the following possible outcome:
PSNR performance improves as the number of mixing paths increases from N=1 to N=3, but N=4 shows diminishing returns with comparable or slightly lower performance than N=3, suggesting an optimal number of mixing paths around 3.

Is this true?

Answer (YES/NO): NO